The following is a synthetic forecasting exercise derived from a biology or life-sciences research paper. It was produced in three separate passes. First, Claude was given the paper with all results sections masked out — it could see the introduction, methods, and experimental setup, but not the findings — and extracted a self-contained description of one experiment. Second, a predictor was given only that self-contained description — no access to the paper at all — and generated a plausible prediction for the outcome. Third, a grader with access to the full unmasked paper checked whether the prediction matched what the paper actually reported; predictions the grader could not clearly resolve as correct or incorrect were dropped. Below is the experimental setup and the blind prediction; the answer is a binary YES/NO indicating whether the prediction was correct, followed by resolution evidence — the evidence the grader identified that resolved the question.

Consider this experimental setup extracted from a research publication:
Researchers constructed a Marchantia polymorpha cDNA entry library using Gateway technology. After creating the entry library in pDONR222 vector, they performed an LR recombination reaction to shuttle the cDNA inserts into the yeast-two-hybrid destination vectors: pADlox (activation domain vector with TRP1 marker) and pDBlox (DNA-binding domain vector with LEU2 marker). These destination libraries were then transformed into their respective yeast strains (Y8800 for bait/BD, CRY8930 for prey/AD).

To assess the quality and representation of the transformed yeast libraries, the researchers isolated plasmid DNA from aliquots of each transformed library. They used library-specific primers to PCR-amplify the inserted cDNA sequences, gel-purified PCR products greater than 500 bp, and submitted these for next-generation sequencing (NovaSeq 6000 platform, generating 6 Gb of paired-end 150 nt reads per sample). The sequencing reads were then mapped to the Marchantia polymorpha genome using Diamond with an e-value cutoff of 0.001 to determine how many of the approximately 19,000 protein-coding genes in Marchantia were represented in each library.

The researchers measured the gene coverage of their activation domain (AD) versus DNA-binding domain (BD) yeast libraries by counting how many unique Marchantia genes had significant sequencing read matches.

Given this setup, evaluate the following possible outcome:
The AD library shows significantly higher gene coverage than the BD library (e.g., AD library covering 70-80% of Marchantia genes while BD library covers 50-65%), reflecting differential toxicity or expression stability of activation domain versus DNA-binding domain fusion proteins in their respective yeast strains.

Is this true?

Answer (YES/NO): NO